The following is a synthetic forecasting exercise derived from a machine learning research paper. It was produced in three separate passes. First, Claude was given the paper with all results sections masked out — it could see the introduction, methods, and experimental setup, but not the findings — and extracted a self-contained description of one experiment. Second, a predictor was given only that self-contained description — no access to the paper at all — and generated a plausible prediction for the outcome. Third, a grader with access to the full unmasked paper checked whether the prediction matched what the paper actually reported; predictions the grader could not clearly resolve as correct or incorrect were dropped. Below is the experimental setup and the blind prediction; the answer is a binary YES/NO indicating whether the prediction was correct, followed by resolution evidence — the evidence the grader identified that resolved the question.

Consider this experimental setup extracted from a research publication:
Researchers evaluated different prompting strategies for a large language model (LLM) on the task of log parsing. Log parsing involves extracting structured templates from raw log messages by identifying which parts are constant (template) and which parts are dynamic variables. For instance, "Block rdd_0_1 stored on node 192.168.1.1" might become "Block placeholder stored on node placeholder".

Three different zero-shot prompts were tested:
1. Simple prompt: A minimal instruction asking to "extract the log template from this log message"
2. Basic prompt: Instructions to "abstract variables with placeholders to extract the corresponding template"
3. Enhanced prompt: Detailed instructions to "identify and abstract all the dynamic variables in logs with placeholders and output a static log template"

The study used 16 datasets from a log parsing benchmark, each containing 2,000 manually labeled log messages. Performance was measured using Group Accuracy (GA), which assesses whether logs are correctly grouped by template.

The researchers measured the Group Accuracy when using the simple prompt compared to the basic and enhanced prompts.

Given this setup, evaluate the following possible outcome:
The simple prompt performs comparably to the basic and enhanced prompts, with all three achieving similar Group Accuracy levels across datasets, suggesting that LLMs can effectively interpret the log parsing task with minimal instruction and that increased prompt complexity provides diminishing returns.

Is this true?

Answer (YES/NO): NO